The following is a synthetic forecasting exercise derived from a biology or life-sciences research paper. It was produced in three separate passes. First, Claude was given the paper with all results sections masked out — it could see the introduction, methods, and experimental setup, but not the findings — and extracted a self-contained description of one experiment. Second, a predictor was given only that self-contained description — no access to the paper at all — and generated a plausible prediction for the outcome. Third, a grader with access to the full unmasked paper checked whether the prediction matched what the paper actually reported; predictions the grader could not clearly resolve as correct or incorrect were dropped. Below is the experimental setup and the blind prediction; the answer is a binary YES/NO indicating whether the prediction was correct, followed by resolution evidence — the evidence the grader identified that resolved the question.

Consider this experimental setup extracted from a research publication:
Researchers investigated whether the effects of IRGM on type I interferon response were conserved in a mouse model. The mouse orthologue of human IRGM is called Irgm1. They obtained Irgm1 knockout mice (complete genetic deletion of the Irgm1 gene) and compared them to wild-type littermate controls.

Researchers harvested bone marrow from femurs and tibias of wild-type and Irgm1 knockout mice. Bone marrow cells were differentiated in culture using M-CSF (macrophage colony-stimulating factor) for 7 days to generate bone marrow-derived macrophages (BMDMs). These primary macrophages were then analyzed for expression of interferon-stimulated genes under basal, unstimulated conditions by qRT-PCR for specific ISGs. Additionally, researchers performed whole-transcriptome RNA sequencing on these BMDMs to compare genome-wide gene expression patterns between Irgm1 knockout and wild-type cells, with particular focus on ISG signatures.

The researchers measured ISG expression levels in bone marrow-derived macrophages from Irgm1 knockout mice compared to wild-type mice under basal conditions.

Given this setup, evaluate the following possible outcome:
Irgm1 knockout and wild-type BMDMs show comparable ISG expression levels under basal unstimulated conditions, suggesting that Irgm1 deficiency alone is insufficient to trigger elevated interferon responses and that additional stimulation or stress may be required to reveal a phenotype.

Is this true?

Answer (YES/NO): NO